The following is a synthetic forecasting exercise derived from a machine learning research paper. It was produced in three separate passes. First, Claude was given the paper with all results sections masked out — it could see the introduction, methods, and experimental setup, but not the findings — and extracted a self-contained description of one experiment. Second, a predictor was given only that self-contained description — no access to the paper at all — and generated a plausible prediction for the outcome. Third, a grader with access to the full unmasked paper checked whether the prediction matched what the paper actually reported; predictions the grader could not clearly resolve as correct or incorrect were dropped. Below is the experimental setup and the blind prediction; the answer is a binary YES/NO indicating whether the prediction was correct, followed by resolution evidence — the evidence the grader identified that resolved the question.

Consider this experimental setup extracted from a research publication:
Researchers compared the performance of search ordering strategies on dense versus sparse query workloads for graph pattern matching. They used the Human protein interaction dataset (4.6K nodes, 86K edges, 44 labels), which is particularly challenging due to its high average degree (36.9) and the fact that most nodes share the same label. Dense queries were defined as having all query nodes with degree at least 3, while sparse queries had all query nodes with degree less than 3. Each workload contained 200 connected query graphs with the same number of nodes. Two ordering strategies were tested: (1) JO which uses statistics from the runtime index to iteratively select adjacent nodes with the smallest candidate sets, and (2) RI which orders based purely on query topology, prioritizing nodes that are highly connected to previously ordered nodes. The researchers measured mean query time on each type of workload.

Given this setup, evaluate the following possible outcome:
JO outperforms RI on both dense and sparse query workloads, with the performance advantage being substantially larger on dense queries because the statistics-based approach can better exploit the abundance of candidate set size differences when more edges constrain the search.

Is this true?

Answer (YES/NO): NO